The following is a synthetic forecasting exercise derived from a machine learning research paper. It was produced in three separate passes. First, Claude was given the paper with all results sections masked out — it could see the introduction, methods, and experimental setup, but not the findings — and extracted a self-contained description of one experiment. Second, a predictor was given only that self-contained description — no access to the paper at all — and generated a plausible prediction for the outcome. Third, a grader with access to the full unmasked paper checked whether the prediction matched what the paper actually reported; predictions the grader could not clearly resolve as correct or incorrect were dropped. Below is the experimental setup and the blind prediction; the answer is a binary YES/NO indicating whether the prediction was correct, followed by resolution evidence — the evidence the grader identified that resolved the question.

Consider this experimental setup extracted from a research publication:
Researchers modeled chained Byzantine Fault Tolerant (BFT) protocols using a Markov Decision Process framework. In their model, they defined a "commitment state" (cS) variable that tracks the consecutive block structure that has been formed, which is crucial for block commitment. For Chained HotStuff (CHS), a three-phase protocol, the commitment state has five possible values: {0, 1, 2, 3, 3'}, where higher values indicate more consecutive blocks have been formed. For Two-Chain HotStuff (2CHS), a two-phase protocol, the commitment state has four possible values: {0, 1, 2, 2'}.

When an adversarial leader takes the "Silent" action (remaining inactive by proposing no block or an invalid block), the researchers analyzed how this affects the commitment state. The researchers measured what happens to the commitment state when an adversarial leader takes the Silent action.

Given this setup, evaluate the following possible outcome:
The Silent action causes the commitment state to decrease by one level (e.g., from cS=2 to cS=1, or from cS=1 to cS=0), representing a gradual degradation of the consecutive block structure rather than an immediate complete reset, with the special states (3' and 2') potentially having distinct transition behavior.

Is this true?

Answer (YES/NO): NO